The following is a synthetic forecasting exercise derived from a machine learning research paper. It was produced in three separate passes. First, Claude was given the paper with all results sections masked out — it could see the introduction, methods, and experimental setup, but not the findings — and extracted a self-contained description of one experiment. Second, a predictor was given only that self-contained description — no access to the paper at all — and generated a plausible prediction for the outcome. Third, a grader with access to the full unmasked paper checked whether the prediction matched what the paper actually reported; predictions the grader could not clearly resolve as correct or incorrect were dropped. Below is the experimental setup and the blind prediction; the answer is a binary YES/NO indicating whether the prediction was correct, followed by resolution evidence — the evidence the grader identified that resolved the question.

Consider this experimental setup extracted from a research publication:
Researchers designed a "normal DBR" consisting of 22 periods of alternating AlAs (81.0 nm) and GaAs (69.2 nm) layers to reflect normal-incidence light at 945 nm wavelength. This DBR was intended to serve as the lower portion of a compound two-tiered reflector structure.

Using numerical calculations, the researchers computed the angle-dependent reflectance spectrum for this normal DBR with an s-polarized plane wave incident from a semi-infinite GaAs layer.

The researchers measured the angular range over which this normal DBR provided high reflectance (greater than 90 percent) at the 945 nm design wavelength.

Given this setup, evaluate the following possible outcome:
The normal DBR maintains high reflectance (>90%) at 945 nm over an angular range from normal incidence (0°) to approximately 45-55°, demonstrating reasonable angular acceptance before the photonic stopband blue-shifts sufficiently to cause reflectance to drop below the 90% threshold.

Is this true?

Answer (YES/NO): NO